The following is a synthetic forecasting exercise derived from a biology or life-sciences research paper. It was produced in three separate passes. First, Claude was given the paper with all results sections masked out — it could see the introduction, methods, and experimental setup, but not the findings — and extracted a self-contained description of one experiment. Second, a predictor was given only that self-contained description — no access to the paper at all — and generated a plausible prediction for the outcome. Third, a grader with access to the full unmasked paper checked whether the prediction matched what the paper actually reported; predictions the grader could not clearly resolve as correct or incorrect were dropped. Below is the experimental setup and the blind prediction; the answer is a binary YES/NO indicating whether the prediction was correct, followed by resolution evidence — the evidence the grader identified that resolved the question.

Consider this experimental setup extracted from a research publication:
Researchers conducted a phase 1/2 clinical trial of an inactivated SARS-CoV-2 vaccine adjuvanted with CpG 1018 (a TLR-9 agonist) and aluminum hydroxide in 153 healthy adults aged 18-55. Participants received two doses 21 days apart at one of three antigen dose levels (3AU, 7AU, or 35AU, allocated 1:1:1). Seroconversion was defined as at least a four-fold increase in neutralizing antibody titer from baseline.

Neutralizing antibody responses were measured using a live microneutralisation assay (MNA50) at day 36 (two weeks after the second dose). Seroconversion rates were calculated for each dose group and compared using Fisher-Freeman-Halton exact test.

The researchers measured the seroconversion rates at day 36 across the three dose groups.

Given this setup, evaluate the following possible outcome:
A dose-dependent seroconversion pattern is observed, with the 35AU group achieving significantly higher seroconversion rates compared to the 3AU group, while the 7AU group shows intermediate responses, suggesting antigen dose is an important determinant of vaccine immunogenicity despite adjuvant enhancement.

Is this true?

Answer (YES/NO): YES